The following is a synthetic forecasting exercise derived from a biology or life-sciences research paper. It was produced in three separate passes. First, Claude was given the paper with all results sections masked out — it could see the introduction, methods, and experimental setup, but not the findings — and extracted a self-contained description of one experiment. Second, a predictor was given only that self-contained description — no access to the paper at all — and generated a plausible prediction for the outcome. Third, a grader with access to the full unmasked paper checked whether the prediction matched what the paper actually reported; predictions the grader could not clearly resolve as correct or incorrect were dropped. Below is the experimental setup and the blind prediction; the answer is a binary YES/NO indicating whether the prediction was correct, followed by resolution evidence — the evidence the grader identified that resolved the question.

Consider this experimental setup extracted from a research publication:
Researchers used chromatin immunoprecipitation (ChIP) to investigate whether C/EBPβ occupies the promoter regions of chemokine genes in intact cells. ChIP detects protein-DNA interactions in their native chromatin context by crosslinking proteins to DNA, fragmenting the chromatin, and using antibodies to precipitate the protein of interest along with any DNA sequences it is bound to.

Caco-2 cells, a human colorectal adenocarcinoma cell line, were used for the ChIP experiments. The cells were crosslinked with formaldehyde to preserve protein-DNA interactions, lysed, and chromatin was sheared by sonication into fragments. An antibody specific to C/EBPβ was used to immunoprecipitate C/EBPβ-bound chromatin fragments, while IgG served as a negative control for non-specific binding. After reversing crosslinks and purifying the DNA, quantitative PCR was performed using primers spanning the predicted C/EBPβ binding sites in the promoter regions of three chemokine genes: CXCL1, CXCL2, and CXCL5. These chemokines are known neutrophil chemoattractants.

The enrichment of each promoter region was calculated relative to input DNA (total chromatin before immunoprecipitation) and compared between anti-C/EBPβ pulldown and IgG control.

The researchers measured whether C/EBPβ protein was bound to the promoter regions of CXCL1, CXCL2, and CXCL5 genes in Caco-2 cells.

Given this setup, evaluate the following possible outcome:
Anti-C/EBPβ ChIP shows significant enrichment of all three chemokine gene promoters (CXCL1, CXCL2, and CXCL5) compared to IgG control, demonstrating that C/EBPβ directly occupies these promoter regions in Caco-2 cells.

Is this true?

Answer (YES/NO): YES